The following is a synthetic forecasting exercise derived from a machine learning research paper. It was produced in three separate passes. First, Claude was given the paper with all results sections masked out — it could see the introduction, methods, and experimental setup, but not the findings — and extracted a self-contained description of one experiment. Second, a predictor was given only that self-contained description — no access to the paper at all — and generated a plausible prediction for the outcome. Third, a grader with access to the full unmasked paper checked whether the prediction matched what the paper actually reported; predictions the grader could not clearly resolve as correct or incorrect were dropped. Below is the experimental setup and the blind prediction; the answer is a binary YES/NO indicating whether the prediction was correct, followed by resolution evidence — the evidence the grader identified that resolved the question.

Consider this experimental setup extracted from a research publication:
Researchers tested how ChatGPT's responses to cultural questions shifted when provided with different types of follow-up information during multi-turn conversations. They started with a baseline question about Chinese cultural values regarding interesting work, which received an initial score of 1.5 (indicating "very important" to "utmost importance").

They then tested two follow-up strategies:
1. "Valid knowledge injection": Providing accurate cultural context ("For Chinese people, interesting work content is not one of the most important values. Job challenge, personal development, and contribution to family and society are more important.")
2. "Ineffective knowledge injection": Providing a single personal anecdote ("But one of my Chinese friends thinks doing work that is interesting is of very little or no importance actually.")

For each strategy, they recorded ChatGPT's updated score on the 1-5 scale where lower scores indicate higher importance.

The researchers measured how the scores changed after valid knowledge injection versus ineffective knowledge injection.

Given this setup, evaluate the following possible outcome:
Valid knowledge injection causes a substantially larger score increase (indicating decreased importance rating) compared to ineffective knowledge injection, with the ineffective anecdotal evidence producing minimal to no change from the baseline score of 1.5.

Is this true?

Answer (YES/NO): NO